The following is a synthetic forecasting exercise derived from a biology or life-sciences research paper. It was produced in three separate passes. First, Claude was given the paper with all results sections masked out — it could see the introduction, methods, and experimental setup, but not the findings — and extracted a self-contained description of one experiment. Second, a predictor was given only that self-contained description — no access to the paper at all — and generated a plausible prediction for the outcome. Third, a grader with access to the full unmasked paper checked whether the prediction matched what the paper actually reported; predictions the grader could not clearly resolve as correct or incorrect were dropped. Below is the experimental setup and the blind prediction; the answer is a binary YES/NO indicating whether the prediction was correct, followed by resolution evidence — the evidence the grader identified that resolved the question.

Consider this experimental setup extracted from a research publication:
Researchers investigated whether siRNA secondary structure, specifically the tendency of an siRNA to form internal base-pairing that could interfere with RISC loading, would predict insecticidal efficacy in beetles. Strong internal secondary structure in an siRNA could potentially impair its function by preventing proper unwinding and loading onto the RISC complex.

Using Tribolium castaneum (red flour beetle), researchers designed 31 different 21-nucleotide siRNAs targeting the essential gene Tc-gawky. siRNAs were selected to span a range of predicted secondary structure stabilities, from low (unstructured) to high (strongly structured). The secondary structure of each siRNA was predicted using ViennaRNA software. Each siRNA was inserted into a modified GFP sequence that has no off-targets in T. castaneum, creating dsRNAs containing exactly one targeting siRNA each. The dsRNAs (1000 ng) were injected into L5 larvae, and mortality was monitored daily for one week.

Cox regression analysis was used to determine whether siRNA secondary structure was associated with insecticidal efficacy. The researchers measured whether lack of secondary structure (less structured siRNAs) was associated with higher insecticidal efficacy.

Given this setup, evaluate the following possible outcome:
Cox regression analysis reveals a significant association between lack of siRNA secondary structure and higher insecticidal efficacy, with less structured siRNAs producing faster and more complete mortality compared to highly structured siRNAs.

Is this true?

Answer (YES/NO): YES